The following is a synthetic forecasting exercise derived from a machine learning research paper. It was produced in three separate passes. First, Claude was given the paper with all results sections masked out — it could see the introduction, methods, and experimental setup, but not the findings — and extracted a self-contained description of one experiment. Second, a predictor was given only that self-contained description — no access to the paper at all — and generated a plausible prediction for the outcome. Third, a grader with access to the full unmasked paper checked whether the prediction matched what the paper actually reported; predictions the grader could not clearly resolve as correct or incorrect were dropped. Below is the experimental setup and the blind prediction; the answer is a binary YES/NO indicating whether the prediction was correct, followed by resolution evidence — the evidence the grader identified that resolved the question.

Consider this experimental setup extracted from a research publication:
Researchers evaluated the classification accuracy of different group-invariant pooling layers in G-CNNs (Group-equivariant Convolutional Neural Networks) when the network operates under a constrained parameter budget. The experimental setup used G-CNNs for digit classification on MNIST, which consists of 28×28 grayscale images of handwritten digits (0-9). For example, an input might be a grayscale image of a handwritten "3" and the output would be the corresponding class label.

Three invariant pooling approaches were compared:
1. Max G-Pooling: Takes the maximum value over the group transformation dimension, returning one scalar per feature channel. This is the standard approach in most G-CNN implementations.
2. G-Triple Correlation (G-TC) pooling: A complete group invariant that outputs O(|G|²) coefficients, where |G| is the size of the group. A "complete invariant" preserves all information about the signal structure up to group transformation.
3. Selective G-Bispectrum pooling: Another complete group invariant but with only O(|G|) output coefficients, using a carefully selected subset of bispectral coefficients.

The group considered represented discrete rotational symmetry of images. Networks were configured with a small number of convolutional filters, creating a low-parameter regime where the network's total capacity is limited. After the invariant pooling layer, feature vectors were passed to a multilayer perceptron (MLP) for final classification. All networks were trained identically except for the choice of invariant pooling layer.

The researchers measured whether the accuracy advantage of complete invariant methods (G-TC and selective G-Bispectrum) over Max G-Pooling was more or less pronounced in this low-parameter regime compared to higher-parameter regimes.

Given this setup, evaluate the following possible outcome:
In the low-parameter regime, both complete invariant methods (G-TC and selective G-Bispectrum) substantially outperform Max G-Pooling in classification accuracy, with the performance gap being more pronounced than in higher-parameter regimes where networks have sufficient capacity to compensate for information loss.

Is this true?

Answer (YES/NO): YES